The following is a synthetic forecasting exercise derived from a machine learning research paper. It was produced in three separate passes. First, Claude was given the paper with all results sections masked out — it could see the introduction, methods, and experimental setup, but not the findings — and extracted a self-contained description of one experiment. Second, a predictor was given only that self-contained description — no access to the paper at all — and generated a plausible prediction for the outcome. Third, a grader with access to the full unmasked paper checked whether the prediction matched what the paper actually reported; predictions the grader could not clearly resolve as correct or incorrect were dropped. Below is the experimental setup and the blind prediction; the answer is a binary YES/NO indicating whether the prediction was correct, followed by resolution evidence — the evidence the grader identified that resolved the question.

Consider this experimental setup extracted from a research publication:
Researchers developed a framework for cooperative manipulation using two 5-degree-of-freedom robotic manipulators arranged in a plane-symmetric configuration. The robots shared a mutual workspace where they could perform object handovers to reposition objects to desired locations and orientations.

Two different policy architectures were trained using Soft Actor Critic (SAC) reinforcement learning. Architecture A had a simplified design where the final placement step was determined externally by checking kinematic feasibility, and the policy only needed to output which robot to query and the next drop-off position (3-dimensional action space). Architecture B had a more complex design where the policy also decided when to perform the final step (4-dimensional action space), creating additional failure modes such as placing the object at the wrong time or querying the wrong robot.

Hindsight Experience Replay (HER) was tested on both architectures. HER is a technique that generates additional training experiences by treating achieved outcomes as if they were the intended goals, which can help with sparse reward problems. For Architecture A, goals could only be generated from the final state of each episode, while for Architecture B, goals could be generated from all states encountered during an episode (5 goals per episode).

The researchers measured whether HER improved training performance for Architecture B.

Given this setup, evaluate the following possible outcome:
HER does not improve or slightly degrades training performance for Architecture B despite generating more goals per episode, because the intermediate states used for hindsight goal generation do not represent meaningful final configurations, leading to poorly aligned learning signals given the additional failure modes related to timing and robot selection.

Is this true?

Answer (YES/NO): NO